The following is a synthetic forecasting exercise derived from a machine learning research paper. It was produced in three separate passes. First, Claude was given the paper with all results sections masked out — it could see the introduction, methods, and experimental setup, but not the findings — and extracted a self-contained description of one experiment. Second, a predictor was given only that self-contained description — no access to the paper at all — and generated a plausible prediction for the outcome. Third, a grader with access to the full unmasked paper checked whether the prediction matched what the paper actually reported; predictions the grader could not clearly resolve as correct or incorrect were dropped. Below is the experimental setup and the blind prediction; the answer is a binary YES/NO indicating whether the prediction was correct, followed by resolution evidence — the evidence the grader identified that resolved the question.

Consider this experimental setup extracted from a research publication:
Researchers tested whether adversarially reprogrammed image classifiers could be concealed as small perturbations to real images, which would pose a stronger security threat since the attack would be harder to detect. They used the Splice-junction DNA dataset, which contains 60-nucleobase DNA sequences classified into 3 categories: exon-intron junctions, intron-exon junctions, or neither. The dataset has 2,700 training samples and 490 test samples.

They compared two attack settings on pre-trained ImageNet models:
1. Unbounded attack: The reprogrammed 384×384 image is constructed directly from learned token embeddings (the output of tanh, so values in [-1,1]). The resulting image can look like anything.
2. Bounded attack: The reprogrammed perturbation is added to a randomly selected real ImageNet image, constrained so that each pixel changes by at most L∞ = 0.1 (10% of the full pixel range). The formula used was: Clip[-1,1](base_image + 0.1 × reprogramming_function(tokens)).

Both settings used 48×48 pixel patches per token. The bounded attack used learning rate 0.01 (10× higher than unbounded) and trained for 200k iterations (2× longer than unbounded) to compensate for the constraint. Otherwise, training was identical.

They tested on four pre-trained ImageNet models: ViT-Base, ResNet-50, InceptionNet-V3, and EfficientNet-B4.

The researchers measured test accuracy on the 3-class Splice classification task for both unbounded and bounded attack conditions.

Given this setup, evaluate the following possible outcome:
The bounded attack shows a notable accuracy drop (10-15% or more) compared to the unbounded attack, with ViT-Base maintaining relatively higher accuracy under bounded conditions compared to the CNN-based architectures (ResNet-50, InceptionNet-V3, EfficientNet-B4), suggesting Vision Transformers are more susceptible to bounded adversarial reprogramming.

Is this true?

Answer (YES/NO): NO